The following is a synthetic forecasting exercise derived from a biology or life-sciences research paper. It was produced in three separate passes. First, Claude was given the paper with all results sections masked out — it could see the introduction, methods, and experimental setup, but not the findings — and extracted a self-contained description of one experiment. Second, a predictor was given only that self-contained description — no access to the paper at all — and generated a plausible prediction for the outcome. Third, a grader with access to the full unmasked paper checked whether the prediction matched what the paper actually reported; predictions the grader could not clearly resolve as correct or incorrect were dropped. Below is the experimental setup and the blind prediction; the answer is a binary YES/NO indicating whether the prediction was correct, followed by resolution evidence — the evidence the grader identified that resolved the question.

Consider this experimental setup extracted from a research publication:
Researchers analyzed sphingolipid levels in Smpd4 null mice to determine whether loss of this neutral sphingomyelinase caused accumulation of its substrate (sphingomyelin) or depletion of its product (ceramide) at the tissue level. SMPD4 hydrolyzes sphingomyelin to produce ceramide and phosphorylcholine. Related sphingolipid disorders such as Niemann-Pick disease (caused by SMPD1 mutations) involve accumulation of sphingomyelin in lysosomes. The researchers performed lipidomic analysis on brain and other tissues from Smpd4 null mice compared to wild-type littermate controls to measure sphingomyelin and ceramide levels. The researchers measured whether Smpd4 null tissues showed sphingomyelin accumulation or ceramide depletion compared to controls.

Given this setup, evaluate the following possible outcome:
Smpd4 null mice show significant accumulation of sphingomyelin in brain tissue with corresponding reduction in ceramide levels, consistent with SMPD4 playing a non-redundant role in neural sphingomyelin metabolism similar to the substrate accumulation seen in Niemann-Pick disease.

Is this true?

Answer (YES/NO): NO